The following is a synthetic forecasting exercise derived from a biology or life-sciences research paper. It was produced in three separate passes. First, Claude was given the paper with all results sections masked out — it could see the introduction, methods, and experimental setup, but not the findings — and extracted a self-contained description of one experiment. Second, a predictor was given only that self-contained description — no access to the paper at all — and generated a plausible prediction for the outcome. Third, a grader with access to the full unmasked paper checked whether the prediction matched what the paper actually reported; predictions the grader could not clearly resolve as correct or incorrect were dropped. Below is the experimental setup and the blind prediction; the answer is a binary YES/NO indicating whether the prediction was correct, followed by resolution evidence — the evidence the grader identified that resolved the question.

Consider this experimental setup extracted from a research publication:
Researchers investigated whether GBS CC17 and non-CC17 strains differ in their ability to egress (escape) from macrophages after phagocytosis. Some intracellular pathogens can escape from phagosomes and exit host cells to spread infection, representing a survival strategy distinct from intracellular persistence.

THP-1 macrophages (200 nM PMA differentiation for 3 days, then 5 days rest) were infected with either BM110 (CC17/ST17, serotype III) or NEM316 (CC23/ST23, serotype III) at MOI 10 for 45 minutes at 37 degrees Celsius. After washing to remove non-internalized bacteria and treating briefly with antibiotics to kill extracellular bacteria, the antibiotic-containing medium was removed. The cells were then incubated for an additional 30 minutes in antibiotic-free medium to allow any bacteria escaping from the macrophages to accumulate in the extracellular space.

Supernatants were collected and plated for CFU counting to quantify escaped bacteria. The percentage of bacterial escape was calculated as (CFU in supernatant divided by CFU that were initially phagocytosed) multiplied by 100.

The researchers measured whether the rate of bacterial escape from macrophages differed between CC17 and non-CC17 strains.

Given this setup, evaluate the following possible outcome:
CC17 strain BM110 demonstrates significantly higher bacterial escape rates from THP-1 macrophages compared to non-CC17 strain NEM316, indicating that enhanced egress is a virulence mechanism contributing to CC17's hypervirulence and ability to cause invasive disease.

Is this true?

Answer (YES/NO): NO